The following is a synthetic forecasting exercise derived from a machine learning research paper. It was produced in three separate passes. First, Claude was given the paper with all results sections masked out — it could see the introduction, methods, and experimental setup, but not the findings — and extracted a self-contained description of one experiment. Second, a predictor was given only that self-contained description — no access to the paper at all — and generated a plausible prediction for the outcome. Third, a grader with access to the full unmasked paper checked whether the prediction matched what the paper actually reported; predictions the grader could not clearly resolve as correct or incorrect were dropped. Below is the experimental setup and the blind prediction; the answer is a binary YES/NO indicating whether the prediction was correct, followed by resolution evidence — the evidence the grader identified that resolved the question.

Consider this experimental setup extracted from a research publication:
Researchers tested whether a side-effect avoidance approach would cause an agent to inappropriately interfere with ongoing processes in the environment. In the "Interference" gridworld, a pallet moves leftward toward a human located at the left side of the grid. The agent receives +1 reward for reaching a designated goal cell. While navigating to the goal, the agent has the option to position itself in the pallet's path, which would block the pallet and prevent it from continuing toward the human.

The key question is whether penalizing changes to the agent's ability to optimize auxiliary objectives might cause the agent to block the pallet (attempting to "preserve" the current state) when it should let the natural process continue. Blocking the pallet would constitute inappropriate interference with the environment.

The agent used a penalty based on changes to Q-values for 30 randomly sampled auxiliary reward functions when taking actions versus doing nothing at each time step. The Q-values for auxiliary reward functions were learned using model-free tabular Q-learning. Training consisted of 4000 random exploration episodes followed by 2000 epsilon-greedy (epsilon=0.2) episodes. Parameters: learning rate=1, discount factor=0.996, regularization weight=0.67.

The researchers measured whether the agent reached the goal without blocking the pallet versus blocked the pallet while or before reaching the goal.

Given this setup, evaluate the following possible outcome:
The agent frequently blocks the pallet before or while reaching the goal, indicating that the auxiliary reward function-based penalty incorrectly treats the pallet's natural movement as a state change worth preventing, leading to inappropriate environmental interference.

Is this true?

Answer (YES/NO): NO